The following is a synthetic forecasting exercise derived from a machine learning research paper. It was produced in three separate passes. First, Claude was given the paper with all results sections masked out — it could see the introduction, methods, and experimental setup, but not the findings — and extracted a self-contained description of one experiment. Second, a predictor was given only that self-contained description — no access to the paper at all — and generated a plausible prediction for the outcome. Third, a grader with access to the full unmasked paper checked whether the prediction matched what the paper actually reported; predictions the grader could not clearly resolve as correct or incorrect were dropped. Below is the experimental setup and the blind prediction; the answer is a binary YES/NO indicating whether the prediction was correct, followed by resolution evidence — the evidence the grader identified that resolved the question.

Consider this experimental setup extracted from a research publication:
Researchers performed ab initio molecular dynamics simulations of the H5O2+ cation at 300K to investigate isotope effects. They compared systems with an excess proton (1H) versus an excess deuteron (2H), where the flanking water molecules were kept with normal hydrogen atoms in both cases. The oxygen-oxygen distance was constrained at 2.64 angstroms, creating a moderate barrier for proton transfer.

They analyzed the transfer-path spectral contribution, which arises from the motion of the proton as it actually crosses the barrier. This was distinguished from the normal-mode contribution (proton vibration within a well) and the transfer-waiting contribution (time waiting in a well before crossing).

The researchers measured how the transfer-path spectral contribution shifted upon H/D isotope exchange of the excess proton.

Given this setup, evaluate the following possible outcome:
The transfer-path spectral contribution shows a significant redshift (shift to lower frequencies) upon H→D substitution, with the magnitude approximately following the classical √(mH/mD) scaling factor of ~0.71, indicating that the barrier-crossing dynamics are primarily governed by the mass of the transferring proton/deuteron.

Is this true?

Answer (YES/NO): NO